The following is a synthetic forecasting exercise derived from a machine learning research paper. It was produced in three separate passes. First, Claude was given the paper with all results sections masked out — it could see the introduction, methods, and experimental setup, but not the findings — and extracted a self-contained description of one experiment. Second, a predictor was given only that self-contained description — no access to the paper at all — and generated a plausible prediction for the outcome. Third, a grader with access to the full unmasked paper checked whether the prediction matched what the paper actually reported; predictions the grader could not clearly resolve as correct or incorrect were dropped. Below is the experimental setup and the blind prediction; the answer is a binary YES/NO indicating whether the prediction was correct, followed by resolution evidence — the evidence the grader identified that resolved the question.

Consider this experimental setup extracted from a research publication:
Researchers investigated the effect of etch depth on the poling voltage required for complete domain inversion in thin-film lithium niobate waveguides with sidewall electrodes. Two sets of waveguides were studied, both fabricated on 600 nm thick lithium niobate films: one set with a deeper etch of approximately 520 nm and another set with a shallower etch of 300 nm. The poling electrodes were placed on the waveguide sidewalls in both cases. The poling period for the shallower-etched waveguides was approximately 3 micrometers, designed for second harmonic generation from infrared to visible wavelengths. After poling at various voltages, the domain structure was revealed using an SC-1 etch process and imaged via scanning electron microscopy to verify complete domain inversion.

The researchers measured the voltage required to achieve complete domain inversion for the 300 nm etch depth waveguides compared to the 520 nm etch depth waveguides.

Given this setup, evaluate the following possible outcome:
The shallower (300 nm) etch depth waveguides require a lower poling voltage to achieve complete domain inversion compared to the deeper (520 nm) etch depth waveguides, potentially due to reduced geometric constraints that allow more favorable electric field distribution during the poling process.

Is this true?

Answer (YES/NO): NO